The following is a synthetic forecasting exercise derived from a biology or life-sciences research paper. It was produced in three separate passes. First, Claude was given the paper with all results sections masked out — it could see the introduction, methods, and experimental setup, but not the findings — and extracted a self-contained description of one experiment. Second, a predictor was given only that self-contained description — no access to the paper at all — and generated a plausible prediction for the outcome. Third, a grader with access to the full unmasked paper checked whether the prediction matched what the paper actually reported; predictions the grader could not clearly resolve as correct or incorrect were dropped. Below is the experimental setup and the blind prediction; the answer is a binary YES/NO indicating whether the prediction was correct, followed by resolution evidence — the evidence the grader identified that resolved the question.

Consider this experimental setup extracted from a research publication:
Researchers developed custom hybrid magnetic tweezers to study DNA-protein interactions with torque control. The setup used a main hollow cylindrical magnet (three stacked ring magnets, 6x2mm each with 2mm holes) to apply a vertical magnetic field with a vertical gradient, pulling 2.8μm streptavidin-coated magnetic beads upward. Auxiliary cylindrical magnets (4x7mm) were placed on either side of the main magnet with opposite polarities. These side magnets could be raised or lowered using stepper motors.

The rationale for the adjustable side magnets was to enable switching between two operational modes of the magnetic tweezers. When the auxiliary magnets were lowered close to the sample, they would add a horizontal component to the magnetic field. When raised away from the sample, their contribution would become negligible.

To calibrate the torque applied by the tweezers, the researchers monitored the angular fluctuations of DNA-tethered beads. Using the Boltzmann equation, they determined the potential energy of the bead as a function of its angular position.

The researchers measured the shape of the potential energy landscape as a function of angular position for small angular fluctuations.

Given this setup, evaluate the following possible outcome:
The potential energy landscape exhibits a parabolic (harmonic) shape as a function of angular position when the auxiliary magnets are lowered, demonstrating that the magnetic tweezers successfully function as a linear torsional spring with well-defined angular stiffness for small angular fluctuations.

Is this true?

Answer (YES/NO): YES